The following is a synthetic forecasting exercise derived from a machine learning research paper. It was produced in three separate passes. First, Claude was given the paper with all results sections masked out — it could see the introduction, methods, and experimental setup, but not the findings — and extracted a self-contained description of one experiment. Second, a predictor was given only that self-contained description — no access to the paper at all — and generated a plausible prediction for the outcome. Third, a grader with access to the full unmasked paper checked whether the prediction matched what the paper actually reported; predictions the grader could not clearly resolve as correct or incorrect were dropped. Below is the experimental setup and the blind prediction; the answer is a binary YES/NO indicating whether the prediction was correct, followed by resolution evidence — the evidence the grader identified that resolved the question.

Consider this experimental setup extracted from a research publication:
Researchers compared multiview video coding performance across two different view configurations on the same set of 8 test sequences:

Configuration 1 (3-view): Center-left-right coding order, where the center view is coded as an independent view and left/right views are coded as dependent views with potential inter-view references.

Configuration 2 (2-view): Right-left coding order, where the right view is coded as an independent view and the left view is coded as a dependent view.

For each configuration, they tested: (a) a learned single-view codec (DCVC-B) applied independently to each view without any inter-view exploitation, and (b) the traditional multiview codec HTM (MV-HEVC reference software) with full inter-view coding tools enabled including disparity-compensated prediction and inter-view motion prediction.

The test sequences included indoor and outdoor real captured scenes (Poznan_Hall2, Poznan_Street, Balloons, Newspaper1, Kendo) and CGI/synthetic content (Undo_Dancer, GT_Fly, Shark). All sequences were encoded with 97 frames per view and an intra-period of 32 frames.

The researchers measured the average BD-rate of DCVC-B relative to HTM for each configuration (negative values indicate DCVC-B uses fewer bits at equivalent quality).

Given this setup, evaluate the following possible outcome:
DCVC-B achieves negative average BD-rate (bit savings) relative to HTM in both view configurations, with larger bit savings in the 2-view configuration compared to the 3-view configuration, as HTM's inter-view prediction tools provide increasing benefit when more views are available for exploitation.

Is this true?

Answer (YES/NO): YES